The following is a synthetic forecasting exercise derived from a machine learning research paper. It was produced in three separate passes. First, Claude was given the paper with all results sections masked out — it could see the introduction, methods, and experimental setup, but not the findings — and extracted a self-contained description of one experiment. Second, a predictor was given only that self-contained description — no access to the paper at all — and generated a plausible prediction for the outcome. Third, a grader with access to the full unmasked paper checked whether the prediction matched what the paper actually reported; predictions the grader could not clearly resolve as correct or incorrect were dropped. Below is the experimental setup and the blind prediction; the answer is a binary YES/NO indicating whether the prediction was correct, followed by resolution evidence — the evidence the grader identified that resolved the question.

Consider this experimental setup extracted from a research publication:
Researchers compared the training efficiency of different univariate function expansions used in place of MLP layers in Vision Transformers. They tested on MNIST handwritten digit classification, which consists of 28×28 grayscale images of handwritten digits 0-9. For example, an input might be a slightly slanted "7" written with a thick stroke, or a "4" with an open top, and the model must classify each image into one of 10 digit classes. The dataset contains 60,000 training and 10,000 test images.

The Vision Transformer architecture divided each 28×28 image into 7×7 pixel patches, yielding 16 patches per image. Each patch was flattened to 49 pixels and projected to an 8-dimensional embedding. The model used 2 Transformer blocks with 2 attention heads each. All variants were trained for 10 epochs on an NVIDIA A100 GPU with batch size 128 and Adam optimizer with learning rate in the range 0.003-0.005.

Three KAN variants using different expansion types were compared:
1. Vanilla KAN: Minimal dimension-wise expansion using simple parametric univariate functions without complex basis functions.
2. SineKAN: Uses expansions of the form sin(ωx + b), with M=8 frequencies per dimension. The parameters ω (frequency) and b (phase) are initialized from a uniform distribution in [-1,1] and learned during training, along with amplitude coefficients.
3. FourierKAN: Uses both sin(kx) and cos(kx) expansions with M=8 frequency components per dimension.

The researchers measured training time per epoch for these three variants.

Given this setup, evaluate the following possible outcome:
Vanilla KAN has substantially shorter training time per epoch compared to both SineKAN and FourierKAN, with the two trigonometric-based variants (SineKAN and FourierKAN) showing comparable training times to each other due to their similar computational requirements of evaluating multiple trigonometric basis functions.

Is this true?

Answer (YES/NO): NO